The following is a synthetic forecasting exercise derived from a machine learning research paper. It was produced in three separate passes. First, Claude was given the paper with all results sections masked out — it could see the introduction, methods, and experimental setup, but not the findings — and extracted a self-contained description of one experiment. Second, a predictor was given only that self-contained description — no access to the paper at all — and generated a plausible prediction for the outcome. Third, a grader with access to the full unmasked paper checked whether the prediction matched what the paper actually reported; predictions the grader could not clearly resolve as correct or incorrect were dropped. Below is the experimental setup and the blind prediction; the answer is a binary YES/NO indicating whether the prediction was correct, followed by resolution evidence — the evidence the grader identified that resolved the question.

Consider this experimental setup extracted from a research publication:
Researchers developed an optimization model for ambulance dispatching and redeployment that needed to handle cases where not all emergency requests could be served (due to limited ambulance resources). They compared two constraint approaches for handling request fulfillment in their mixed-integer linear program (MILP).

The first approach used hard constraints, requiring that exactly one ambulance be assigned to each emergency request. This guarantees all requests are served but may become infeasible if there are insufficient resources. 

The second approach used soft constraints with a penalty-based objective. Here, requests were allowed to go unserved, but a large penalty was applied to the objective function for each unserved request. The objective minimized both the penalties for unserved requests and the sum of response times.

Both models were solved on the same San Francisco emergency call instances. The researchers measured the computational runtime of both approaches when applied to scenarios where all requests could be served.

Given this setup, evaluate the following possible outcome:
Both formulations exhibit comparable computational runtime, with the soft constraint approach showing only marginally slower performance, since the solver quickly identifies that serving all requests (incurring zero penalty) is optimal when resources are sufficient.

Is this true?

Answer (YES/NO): NO